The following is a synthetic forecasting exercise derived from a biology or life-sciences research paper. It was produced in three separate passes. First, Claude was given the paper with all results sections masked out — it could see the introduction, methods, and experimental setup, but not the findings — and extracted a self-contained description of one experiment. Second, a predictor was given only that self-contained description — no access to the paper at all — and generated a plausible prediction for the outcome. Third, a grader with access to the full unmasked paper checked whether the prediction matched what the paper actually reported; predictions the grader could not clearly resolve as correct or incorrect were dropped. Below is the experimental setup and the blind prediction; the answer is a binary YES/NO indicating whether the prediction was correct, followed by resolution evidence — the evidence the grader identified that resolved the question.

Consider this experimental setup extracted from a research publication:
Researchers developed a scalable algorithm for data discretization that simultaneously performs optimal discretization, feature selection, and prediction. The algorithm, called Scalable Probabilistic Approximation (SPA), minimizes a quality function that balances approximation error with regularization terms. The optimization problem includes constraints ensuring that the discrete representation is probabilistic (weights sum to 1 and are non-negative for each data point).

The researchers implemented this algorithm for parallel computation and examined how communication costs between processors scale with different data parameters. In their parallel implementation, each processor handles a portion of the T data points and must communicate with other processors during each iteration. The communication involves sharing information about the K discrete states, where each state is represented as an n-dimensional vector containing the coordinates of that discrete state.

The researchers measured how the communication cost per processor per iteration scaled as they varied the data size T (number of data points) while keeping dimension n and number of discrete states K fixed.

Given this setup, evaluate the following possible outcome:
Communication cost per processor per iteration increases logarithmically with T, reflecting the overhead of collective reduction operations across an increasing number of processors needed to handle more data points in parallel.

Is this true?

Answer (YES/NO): NO